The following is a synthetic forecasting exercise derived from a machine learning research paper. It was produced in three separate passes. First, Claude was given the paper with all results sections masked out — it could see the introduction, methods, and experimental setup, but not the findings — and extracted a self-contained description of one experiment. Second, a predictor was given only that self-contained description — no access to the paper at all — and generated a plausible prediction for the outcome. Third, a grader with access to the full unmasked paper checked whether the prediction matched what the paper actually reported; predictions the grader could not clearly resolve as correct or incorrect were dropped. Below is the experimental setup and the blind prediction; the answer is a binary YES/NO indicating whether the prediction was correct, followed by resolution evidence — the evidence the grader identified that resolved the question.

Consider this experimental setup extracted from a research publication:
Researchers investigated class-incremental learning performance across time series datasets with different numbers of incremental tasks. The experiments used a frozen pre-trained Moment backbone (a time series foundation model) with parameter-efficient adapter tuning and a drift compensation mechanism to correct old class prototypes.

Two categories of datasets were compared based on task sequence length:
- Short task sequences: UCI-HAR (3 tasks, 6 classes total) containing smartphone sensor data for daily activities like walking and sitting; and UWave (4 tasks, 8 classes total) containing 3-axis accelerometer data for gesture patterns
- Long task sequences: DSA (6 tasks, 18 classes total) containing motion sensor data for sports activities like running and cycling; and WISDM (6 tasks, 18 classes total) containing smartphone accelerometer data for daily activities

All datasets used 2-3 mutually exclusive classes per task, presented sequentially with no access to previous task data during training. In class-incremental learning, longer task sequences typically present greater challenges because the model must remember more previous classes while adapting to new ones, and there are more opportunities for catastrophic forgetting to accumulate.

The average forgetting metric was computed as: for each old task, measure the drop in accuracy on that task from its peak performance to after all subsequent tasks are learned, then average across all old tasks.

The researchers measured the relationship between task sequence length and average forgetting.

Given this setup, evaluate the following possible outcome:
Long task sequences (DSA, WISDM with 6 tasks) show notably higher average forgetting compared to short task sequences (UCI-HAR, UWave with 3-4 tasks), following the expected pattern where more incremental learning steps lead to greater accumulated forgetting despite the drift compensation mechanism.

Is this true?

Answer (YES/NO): NO